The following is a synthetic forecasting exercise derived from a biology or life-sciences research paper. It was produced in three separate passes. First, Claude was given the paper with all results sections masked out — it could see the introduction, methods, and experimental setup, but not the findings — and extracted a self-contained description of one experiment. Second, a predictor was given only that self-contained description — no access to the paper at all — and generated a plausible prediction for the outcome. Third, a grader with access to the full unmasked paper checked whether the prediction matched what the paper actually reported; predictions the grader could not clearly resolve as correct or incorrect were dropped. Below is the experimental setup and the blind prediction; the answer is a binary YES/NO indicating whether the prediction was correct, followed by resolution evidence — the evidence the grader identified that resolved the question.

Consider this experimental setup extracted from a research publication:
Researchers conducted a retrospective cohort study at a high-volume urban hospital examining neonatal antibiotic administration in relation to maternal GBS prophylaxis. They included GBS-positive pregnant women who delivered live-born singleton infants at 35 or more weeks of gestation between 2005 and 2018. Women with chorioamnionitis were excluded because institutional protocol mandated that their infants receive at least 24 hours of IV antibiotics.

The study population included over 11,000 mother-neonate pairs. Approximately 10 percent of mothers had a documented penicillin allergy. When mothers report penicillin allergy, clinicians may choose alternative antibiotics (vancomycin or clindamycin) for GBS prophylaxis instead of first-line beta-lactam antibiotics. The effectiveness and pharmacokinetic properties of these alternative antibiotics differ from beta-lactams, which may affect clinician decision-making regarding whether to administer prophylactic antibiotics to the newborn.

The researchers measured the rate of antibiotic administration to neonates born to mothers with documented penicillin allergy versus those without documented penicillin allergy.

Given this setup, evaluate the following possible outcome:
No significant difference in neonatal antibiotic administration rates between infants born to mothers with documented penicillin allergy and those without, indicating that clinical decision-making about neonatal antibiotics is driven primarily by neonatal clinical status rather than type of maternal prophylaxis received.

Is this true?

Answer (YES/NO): YES